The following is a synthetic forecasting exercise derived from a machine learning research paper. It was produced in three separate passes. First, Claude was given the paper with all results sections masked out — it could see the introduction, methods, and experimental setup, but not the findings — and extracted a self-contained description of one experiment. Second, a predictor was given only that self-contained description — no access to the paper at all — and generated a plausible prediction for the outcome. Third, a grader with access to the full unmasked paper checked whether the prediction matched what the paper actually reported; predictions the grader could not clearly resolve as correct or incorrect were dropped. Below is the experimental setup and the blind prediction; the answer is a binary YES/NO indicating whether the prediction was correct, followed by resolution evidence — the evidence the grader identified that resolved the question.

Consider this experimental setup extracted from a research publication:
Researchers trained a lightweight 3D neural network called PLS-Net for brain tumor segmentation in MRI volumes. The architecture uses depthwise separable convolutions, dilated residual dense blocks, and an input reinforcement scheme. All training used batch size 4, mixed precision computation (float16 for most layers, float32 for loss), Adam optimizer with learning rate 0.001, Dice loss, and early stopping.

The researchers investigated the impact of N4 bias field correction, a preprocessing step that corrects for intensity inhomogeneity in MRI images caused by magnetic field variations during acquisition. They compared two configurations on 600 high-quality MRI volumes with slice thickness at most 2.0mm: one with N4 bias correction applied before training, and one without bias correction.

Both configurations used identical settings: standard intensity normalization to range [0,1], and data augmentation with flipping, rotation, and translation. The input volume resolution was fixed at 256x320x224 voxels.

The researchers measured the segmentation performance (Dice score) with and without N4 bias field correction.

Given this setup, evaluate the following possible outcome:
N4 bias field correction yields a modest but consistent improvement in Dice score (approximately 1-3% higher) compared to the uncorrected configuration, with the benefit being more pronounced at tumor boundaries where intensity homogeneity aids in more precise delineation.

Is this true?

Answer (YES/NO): NO